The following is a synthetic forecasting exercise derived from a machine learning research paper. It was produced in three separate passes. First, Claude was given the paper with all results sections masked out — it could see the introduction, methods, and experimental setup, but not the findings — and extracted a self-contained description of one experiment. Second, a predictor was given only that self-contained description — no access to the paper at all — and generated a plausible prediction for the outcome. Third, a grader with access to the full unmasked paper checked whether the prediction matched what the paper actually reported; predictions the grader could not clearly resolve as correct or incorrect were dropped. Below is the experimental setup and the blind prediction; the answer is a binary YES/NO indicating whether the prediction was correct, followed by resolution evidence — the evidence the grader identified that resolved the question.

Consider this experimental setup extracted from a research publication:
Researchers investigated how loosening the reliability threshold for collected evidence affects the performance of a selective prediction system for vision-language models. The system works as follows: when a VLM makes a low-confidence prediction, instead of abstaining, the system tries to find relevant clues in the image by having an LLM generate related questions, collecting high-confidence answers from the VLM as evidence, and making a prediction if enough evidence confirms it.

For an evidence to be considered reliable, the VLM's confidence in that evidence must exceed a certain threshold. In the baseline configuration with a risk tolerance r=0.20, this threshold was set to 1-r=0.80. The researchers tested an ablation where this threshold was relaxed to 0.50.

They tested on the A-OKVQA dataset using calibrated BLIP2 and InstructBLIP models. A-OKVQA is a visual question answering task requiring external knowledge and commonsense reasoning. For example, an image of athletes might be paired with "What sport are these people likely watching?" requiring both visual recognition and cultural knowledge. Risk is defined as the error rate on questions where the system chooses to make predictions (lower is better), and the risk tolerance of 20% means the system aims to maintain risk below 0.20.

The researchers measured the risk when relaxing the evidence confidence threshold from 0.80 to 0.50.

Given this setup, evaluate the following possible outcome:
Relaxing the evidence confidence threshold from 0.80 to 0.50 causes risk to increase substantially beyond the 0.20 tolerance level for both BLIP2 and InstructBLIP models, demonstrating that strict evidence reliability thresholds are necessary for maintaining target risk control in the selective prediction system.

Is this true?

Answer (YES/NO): YES